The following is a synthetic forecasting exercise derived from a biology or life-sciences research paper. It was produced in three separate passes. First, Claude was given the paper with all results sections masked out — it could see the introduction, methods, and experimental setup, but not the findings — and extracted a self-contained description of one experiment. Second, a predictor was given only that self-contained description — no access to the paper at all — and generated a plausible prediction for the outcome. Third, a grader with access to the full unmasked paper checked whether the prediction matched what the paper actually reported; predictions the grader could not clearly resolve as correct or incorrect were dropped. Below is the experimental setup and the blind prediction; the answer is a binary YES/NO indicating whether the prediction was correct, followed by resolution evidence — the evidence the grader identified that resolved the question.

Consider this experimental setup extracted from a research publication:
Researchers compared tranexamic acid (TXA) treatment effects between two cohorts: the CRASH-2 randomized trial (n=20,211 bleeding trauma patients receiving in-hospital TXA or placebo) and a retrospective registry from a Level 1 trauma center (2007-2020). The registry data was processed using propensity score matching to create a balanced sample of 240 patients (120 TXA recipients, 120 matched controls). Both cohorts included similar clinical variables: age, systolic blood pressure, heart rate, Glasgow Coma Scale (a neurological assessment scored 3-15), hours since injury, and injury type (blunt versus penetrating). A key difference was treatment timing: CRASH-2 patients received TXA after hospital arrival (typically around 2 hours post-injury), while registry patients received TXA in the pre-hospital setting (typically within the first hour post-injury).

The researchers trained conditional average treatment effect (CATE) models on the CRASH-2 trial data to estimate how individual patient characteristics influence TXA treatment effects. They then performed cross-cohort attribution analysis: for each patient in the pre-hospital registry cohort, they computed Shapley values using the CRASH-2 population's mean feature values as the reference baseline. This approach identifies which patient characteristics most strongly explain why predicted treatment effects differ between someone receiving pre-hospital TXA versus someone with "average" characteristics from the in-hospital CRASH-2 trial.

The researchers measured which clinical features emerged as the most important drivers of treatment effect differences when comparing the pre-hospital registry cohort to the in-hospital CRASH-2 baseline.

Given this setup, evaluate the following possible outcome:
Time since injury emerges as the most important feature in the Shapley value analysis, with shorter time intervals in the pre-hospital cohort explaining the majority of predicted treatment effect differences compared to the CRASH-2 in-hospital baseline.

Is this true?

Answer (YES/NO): NO